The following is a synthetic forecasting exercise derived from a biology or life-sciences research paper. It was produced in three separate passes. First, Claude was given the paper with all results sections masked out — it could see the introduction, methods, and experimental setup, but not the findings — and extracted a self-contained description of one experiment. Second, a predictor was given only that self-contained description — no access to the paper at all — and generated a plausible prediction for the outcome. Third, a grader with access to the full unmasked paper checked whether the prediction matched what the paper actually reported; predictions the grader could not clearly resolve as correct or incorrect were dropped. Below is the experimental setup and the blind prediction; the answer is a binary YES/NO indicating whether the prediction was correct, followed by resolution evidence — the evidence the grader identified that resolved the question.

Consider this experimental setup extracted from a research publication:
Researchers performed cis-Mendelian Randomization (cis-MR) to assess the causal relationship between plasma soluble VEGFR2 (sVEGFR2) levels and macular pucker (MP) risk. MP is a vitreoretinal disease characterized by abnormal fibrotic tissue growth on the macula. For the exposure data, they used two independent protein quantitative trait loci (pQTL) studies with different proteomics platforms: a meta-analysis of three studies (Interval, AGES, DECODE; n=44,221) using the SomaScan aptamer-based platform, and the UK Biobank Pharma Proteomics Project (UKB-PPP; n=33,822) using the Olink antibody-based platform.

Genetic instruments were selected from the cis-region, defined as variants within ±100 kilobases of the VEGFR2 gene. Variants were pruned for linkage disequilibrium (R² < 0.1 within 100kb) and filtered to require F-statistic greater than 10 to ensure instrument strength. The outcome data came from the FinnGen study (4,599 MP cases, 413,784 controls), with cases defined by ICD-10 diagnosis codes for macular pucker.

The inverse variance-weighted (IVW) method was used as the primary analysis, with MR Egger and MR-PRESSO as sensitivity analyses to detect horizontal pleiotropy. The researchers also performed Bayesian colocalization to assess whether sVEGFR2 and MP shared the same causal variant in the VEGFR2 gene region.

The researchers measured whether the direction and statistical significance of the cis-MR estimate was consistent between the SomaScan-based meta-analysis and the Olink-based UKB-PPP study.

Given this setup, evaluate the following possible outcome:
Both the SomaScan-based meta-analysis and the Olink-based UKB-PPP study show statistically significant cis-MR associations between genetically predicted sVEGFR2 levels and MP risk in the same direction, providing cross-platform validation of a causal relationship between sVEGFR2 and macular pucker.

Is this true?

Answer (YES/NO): YES